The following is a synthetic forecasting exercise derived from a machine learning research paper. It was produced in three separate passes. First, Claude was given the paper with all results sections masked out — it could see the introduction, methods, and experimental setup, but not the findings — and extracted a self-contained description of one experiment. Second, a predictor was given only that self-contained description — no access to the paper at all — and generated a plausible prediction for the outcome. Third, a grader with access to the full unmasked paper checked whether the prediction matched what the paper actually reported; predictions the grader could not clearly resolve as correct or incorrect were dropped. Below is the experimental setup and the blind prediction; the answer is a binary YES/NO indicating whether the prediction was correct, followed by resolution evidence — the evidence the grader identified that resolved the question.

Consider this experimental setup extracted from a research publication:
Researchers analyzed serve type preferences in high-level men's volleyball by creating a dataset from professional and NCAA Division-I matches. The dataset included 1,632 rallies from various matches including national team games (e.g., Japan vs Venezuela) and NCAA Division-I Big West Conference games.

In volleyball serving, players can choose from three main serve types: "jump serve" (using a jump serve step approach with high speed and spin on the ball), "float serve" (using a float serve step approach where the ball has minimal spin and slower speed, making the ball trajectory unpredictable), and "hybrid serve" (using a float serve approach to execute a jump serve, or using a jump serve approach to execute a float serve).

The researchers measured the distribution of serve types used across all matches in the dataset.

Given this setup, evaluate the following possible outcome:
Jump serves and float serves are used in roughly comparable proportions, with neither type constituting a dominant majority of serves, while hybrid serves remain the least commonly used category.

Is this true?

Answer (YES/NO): NO